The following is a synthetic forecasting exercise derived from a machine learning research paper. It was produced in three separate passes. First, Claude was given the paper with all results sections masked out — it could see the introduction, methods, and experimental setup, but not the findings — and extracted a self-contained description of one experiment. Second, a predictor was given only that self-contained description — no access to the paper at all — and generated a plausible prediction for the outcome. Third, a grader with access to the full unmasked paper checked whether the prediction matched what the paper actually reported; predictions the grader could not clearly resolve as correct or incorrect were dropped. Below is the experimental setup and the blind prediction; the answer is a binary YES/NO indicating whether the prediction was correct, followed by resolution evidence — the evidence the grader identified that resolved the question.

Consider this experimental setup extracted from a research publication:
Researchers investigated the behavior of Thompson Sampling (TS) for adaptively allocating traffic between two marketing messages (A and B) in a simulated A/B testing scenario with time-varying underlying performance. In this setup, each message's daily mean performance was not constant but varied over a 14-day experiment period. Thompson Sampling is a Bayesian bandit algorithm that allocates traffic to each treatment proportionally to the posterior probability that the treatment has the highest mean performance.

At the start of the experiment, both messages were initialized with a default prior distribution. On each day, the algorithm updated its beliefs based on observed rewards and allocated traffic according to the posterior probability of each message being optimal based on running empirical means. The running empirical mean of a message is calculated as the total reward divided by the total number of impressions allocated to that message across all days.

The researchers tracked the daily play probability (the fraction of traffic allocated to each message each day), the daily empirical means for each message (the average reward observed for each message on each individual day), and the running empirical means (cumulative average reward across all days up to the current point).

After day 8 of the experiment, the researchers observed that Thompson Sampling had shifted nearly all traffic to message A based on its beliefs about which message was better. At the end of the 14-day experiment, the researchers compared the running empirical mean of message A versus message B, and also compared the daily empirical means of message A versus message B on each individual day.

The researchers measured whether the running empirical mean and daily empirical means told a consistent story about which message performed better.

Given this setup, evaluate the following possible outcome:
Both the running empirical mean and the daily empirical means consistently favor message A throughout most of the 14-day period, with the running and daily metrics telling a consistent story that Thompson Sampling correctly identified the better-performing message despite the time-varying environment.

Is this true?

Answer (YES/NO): NO